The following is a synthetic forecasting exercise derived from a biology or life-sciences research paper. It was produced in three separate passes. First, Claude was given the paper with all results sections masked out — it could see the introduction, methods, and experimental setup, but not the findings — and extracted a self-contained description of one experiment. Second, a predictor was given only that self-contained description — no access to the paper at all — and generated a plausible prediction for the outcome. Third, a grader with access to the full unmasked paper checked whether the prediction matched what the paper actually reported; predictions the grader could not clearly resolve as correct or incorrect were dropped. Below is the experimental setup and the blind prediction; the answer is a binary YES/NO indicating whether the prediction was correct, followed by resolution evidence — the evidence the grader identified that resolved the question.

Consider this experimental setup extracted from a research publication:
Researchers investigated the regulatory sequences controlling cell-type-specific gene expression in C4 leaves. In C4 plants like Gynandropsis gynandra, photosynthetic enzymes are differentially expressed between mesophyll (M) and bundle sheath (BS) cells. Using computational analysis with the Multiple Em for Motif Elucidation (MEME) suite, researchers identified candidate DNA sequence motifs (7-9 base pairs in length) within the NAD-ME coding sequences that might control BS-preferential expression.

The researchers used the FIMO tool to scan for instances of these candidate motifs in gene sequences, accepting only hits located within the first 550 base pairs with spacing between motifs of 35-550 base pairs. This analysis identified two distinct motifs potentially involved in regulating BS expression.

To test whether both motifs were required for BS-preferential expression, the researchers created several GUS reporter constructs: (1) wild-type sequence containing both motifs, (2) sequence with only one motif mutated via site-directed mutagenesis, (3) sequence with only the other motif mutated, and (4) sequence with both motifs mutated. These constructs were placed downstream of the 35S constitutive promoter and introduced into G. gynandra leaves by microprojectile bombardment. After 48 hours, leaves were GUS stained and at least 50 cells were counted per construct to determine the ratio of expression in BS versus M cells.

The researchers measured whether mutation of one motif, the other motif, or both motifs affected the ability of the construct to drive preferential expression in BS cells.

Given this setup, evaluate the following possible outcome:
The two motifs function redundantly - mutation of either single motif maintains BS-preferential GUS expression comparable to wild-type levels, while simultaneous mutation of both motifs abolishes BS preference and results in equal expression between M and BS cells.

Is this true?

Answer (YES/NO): NO